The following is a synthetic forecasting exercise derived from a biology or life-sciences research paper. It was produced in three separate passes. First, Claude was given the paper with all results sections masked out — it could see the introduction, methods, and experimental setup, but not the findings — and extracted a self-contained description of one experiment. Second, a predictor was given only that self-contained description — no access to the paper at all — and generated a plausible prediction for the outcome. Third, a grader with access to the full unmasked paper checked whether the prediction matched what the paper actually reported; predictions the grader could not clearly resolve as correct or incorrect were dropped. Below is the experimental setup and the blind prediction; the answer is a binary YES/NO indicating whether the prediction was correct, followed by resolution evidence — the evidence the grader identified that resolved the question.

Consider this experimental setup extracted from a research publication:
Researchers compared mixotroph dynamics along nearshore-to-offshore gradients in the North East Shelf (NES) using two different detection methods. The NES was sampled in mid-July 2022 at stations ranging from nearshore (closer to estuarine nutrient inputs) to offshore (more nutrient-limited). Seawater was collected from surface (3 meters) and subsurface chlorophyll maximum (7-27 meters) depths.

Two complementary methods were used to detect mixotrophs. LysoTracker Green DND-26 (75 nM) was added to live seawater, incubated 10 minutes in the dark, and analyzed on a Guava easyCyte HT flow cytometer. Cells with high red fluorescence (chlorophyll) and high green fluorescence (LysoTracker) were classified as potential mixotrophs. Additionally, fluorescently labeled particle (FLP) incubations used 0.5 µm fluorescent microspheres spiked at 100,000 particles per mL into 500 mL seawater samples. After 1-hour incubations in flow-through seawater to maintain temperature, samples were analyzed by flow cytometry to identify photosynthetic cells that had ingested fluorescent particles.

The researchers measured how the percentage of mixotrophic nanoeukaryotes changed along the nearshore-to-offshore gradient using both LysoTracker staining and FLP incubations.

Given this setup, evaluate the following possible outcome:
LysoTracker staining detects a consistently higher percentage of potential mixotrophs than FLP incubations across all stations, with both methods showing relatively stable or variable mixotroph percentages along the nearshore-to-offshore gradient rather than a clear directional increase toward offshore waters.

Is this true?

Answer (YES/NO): NO